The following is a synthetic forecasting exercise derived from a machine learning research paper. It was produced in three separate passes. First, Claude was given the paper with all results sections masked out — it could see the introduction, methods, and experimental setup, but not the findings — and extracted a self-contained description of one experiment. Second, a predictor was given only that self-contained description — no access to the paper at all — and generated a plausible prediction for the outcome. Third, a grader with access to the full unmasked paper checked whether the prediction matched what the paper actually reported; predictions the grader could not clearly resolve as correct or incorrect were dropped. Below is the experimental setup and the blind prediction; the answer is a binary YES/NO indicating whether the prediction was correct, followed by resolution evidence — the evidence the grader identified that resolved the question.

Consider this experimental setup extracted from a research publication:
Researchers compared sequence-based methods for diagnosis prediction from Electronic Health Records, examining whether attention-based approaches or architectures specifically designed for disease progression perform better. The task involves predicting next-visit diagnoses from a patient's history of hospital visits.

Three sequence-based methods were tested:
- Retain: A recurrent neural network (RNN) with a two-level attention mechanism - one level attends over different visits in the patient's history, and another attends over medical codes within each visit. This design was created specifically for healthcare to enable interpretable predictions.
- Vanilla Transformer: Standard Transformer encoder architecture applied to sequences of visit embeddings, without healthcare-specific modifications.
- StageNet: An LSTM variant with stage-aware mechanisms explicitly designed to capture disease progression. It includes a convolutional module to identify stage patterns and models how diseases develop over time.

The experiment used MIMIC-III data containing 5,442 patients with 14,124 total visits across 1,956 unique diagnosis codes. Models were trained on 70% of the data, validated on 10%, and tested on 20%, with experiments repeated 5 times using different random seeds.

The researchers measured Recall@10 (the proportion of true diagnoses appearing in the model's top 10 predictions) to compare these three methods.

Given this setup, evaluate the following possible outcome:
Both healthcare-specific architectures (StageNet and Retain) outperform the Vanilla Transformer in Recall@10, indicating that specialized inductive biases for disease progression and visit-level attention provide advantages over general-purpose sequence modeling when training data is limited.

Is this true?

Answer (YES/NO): NO